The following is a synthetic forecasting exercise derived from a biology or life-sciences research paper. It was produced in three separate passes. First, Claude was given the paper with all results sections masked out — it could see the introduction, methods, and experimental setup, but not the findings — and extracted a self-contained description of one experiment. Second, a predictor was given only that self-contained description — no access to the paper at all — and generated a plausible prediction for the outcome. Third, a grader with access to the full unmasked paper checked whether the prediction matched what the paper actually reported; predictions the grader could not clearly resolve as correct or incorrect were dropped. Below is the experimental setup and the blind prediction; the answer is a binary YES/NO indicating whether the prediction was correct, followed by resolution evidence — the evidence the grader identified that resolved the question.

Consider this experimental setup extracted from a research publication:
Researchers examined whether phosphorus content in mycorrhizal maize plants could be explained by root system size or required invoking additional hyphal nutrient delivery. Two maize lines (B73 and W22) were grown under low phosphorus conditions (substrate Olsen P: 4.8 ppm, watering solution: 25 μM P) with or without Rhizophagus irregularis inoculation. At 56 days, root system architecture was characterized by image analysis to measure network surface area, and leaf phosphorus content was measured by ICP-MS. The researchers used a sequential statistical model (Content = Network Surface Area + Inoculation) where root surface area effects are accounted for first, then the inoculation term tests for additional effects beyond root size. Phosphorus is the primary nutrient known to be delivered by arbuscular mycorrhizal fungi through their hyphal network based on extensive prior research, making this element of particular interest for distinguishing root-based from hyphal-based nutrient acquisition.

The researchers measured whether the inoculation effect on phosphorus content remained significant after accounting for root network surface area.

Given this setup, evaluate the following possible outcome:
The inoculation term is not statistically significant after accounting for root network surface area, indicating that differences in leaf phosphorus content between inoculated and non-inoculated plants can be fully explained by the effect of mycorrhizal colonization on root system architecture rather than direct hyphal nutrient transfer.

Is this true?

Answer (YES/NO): NO